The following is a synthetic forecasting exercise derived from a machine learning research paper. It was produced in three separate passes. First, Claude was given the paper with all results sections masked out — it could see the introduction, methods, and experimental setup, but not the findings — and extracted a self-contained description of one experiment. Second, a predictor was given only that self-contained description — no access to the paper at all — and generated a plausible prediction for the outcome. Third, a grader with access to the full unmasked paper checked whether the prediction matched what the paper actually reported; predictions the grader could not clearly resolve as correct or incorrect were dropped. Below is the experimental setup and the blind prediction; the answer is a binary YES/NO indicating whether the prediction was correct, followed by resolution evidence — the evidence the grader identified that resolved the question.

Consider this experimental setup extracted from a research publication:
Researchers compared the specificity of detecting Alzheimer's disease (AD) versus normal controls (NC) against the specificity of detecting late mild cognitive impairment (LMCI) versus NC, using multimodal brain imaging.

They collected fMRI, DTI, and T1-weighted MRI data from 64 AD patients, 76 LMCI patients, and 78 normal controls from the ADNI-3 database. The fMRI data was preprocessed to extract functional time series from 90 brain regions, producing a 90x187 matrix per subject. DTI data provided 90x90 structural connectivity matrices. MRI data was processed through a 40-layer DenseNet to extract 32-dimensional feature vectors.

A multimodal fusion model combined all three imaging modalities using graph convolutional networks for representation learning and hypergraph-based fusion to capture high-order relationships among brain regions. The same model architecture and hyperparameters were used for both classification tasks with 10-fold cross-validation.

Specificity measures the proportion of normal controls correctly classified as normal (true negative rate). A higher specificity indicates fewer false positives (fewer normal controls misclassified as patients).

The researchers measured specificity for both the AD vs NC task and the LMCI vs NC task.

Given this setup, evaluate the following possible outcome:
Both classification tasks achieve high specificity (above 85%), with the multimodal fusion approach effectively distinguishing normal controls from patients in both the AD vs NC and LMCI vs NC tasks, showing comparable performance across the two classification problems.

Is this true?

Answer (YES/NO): NO